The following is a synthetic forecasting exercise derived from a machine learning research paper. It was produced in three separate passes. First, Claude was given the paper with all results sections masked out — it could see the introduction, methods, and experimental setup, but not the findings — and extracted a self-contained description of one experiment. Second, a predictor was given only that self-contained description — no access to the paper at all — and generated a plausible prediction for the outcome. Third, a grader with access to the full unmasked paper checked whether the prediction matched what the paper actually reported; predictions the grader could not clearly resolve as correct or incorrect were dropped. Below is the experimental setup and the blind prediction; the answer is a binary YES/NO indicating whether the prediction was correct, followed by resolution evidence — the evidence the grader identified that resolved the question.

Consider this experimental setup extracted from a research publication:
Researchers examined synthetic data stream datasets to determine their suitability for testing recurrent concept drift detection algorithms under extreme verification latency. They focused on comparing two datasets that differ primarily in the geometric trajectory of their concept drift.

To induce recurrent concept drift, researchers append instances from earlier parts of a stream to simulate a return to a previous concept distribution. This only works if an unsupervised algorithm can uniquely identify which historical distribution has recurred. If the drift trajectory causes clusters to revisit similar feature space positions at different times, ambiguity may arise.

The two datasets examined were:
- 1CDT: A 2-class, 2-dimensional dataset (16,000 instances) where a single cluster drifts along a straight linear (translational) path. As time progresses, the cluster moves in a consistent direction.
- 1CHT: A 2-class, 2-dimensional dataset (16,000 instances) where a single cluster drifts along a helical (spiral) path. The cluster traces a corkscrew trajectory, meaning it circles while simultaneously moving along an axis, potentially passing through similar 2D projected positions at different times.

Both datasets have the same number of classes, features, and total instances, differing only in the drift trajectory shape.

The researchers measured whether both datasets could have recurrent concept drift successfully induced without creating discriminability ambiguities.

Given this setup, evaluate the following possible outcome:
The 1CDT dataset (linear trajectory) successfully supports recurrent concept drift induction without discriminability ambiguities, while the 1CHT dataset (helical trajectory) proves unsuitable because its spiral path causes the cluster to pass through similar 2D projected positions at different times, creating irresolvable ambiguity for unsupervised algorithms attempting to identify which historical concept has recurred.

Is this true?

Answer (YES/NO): NO